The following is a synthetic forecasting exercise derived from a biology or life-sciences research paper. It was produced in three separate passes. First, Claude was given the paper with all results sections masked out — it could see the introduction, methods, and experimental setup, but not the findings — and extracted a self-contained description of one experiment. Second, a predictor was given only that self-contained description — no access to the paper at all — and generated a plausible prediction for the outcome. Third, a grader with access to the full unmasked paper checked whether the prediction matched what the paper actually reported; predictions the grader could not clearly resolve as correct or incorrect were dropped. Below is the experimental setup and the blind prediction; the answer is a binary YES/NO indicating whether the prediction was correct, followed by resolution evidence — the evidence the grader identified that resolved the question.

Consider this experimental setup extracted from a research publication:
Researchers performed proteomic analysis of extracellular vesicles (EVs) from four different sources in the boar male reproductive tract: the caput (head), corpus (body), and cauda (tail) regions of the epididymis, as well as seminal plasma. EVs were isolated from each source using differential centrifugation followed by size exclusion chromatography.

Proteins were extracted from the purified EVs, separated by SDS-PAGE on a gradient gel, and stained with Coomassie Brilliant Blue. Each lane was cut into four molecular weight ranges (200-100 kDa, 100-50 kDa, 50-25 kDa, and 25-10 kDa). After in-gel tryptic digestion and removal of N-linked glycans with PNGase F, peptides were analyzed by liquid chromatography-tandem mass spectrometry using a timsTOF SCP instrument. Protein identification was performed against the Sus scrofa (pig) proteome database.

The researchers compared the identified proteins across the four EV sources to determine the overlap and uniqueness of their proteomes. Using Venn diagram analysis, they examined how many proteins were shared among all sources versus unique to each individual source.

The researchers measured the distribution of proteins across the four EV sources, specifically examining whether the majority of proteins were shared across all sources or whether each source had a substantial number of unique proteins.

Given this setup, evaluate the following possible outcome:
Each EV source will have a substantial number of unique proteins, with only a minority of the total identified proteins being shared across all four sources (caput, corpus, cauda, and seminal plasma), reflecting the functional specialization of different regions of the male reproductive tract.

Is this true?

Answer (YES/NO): NO